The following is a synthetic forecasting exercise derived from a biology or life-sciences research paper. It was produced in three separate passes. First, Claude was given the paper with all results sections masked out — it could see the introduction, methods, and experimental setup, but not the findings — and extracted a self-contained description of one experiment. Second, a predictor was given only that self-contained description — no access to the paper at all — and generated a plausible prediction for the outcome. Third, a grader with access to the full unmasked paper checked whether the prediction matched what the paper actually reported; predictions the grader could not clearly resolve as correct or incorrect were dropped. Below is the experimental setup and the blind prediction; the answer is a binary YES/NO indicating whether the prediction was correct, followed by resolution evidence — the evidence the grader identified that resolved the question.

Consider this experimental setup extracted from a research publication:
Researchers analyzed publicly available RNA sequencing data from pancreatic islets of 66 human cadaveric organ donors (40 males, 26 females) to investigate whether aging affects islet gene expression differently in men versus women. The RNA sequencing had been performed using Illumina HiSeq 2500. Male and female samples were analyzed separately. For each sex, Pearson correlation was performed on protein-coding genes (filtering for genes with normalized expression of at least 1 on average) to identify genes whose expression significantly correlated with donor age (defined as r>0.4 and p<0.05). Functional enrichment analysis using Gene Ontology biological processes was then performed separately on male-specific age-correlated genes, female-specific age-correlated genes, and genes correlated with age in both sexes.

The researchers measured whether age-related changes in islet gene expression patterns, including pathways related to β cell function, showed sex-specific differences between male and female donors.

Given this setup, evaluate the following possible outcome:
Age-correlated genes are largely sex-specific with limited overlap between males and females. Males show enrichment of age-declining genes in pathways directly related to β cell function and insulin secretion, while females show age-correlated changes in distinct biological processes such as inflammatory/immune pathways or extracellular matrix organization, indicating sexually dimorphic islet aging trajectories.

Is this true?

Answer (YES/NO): NO